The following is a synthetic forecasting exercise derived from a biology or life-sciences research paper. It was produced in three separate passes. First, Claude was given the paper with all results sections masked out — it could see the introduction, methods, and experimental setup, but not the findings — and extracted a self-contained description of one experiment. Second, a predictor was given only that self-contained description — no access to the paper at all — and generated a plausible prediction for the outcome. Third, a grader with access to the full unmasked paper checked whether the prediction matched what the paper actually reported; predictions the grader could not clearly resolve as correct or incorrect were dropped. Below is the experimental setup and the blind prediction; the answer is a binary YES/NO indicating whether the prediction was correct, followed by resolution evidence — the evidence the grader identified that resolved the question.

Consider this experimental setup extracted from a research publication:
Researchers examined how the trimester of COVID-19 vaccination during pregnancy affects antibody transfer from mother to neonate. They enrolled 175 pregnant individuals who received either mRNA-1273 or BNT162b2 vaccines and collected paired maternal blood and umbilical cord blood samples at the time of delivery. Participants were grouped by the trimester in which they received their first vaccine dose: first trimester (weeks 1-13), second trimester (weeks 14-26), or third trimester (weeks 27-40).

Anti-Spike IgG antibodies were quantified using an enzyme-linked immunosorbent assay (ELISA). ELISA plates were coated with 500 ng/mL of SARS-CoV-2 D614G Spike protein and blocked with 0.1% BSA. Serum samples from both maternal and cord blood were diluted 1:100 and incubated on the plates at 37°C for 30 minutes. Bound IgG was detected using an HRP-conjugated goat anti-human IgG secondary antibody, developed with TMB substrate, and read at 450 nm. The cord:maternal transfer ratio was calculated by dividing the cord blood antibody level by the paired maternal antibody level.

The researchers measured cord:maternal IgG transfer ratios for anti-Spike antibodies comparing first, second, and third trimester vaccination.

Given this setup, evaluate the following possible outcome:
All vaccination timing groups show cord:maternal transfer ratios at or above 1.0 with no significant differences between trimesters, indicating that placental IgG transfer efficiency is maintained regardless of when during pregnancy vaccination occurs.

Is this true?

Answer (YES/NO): NO